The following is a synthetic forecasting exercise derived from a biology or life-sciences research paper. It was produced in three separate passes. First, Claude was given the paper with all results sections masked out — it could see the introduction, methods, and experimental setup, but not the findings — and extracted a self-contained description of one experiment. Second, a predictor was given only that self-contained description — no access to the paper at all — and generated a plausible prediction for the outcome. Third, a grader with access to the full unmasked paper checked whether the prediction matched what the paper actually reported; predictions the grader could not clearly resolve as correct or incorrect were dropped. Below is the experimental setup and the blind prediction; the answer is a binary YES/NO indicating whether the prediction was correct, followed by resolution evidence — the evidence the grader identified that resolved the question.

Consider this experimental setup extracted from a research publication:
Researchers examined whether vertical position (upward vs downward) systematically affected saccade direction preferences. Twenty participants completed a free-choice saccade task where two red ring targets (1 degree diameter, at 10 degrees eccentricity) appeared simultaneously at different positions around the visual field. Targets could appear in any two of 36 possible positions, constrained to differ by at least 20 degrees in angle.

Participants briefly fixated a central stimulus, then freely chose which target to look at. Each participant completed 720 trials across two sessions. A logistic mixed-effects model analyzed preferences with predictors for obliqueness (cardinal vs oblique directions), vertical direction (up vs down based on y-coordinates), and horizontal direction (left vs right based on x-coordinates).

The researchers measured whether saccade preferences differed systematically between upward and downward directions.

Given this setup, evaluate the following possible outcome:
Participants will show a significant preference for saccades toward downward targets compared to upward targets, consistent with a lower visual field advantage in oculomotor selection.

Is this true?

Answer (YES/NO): NO